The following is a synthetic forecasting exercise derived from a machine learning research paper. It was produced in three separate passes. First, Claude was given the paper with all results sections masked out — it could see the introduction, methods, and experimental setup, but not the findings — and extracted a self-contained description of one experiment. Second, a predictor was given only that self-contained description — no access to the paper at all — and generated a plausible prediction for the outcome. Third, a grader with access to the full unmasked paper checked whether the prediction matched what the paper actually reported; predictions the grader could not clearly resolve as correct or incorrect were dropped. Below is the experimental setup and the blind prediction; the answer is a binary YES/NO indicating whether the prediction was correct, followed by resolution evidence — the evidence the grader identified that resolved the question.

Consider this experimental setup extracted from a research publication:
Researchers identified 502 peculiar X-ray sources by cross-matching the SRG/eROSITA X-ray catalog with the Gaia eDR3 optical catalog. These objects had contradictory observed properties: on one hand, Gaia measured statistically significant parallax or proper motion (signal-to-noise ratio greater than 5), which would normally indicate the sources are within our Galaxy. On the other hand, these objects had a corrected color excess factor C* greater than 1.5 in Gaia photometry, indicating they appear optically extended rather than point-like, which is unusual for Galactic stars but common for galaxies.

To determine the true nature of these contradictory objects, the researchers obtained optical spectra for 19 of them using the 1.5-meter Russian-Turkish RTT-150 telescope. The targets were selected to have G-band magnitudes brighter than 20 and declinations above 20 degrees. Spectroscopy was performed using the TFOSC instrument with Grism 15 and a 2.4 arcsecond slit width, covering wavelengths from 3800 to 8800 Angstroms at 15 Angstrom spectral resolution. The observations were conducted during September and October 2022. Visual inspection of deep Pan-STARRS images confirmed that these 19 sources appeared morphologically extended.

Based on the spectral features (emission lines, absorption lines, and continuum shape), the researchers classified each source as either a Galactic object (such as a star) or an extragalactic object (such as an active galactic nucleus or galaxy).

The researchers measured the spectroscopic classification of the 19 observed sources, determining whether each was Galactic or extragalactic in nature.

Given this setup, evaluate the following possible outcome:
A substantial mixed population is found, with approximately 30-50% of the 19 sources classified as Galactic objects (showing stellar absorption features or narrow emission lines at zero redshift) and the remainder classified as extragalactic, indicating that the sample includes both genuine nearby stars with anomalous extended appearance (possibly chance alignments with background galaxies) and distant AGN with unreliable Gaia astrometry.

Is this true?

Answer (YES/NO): NO